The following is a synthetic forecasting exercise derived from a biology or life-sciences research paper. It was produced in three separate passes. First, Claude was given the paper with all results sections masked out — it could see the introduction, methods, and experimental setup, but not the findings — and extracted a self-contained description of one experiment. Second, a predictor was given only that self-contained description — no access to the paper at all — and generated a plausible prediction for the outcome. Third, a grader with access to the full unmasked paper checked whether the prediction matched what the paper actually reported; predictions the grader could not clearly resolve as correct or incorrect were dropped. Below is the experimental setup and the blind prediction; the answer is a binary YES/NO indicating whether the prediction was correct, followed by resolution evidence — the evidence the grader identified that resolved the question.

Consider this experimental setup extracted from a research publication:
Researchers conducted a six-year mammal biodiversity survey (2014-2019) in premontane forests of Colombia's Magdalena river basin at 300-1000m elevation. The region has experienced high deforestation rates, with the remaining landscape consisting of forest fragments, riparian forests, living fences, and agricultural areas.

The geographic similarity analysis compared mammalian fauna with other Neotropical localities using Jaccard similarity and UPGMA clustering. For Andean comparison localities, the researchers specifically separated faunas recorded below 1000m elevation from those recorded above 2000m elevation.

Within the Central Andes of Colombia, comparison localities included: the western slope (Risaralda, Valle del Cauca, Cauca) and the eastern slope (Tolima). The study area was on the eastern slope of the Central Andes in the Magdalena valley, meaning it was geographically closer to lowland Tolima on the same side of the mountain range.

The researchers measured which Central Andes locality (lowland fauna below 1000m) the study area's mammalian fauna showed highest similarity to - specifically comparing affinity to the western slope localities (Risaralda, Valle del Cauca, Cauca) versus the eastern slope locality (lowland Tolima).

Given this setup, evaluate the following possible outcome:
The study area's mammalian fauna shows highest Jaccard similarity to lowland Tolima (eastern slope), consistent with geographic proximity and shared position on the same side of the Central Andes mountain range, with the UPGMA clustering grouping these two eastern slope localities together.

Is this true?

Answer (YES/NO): YES